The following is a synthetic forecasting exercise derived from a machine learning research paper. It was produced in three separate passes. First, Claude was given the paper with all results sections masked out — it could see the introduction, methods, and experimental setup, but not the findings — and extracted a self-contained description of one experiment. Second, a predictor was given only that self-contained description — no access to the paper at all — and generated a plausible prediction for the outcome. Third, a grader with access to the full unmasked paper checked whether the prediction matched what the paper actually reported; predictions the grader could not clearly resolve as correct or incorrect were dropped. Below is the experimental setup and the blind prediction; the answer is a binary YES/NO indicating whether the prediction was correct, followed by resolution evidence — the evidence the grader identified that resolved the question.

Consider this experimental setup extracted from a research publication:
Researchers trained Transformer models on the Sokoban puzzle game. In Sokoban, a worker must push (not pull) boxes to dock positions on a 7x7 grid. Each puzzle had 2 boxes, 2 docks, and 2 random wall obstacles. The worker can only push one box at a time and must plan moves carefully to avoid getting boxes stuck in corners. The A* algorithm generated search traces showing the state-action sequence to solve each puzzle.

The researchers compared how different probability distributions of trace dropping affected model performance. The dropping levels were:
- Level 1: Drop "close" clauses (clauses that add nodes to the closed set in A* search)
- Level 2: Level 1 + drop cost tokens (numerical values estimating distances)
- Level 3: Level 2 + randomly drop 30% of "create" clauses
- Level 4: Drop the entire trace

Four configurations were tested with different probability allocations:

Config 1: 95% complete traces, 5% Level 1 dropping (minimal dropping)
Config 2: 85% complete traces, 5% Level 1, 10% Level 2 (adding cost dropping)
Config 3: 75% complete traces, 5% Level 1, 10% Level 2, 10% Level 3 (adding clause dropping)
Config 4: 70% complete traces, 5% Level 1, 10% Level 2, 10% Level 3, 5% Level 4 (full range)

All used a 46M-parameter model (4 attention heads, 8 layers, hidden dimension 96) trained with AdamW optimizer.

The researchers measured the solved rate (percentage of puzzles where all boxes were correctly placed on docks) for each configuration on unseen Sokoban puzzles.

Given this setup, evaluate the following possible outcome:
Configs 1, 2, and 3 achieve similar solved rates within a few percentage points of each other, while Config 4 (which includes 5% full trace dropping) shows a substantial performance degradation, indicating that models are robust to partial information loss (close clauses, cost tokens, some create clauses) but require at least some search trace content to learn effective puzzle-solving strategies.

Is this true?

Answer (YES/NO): NO